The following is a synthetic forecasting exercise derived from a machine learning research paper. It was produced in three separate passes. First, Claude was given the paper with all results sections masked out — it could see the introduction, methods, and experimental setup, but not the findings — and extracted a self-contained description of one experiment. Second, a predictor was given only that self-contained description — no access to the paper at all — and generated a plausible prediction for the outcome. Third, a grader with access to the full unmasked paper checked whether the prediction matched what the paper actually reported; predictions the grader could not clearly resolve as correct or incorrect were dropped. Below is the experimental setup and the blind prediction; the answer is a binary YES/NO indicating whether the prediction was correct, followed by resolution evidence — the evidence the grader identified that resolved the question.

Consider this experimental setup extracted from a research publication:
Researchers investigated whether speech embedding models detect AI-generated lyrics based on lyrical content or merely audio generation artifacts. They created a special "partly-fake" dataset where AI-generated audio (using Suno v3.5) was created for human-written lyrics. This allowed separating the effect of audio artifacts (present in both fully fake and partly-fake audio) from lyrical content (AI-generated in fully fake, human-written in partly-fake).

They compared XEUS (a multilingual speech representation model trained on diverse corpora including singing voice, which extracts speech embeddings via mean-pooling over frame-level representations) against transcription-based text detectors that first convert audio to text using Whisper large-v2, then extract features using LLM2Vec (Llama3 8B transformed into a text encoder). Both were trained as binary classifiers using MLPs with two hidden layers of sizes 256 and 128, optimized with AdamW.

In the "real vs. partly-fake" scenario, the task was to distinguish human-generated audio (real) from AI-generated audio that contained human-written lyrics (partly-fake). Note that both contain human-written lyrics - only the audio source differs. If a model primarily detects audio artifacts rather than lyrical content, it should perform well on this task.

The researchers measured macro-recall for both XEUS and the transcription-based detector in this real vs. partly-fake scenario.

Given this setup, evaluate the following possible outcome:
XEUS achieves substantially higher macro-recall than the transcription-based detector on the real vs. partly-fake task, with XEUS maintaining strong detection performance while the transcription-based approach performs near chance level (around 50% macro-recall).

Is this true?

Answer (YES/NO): NO